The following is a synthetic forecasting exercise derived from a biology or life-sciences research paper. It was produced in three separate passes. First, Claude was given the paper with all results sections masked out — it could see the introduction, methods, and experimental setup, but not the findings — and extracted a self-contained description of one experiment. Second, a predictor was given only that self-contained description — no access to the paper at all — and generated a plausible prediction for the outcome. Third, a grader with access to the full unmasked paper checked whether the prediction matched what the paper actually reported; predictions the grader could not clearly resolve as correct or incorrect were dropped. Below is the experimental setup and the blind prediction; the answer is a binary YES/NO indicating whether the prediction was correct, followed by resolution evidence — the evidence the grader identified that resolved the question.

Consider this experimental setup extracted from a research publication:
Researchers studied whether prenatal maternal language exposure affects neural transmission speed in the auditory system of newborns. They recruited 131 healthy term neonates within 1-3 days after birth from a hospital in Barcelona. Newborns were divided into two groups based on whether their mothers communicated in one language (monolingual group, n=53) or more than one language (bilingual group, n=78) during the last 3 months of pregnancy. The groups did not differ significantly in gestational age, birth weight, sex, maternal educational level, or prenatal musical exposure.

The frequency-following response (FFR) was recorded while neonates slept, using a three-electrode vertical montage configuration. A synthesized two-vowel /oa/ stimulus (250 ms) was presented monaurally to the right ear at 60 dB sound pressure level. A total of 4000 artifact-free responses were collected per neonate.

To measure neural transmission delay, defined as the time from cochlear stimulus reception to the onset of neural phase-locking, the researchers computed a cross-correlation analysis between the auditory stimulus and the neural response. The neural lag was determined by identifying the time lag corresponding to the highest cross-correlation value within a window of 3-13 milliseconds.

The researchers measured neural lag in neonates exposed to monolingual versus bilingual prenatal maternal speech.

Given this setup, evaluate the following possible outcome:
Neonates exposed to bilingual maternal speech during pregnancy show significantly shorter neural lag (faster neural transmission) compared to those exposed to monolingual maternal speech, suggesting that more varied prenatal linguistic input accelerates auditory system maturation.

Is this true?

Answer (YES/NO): NO